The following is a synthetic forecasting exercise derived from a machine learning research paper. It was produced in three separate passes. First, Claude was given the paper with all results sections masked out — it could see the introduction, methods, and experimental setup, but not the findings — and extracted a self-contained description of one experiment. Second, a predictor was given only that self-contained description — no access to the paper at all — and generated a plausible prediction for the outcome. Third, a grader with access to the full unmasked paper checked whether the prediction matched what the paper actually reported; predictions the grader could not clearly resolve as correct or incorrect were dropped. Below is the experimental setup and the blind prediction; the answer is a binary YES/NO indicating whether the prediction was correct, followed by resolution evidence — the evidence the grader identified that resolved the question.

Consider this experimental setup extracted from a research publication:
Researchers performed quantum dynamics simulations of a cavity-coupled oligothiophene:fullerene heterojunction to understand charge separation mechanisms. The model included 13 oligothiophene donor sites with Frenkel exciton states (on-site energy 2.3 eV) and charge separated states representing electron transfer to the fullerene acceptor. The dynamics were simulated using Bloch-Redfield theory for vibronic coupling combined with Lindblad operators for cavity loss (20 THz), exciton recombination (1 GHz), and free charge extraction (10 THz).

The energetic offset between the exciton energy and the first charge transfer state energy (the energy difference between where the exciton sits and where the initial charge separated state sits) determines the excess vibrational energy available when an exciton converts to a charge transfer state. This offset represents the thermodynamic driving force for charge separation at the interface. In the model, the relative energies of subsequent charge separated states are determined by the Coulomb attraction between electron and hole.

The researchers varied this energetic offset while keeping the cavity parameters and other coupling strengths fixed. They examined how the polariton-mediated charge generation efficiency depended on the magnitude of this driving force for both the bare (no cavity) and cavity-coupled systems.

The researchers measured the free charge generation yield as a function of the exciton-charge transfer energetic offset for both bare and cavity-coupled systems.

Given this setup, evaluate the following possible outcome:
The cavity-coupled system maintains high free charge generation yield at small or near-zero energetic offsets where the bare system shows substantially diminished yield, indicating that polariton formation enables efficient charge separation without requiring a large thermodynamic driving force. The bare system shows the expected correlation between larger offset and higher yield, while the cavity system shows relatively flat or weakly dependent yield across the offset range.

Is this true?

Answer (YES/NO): NO